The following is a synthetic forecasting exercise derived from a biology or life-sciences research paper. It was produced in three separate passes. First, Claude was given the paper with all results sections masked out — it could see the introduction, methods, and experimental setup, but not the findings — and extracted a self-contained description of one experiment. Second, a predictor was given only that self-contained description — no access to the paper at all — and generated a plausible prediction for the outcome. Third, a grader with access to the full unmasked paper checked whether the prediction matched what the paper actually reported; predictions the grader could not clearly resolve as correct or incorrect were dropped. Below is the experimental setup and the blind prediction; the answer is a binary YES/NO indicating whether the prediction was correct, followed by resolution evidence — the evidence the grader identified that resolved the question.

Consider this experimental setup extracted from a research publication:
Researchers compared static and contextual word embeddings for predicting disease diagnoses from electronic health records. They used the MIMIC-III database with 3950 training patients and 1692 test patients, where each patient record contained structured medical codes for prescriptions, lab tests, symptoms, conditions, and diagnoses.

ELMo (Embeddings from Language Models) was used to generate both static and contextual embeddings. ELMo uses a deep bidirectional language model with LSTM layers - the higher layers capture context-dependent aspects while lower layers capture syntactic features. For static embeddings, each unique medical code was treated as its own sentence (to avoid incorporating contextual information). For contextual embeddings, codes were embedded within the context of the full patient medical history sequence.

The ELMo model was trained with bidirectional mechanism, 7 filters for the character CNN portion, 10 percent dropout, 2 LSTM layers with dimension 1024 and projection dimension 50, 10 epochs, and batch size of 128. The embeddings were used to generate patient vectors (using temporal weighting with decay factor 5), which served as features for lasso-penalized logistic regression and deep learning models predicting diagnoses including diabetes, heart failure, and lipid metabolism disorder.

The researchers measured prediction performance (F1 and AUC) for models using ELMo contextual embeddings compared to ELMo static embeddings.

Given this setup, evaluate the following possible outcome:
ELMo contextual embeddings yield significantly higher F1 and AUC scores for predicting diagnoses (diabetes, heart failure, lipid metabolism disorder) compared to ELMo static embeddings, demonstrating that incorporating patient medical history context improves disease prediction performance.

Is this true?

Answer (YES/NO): NO